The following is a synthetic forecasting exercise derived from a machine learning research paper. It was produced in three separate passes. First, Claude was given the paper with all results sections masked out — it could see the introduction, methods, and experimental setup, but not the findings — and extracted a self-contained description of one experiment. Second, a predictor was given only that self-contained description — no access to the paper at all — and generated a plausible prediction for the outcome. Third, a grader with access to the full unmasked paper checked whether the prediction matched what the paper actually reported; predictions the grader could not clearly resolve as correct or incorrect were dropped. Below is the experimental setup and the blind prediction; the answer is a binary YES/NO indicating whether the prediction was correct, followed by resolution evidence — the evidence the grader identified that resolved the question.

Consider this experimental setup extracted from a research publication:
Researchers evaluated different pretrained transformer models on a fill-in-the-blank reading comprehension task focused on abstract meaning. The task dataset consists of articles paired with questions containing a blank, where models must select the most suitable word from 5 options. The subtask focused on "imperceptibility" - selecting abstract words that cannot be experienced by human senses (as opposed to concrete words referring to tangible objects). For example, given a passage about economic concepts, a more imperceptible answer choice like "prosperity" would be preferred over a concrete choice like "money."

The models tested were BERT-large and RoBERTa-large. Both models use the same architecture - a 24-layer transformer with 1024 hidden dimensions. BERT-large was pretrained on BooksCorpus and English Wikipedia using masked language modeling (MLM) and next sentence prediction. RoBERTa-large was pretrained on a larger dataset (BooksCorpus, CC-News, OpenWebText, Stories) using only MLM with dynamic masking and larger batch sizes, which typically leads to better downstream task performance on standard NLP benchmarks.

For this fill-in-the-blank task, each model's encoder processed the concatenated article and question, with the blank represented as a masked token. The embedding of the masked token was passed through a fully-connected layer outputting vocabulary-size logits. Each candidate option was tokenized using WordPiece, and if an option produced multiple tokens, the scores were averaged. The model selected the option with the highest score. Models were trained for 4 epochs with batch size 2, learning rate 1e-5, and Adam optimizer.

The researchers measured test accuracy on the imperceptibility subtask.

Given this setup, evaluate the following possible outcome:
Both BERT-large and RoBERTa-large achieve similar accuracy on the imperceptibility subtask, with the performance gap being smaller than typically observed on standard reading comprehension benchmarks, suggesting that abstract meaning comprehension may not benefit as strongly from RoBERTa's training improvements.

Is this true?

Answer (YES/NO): NO